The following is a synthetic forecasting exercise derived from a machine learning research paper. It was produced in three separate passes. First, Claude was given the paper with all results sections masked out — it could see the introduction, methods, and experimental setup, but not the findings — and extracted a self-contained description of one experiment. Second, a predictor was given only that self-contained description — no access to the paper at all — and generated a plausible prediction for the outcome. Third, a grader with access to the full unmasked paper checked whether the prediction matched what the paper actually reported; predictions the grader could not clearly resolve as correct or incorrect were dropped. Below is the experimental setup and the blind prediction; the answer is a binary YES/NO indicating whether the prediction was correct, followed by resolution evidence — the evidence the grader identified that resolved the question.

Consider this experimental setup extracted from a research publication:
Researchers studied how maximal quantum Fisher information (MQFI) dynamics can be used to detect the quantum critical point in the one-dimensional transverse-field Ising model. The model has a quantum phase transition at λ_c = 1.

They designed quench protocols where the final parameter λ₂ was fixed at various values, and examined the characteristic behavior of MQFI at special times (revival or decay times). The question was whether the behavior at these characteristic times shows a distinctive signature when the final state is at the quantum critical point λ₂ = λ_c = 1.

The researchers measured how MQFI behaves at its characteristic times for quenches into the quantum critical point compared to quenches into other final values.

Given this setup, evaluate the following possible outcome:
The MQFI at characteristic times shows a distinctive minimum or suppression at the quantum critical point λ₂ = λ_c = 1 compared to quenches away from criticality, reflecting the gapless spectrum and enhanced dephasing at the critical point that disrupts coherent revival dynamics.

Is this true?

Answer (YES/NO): NO